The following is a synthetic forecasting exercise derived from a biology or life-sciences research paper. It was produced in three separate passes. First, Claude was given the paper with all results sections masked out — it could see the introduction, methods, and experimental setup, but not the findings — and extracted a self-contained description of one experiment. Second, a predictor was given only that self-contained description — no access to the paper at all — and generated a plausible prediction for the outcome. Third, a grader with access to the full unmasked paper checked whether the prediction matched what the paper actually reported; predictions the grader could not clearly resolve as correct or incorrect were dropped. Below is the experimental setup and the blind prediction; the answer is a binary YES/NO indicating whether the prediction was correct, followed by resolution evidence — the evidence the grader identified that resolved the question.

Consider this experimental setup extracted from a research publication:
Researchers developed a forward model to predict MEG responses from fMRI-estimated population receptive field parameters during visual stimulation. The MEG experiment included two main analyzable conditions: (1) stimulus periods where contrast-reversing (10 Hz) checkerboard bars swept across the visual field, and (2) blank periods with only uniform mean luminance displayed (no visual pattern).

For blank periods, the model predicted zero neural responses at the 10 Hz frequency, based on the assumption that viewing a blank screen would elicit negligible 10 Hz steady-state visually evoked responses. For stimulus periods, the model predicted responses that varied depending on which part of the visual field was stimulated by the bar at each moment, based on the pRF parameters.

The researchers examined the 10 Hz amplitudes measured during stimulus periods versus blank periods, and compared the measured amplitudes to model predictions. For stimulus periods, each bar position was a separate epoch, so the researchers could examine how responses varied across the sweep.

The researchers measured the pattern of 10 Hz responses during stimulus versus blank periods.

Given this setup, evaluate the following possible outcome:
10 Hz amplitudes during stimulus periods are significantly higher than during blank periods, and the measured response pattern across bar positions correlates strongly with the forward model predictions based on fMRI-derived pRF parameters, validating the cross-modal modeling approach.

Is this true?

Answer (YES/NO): YES